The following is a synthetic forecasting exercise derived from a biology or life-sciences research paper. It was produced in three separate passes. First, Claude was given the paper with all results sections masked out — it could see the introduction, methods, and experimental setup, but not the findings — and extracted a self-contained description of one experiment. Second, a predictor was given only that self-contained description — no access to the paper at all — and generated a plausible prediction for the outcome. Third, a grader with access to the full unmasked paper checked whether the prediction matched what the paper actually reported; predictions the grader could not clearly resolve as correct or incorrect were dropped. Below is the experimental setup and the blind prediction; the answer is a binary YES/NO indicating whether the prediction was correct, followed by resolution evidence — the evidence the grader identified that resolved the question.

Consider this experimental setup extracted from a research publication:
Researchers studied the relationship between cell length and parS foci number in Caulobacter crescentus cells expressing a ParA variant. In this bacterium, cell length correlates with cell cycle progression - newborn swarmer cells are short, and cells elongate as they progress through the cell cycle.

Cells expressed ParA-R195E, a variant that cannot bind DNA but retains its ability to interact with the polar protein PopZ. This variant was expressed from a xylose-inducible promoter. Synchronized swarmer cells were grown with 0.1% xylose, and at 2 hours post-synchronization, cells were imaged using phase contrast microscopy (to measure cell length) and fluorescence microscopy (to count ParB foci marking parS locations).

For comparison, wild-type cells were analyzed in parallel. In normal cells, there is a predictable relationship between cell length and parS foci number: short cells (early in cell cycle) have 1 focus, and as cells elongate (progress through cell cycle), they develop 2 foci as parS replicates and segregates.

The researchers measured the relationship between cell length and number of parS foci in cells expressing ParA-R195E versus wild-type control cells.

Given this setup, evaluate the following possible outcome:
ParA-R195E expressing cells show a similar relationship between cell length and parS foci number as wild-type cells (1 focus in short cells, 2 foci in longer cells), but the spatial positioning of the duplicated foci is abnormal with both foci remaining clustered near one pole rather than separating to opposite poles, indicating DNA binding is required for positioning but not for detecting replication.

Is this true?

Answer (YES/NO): NO